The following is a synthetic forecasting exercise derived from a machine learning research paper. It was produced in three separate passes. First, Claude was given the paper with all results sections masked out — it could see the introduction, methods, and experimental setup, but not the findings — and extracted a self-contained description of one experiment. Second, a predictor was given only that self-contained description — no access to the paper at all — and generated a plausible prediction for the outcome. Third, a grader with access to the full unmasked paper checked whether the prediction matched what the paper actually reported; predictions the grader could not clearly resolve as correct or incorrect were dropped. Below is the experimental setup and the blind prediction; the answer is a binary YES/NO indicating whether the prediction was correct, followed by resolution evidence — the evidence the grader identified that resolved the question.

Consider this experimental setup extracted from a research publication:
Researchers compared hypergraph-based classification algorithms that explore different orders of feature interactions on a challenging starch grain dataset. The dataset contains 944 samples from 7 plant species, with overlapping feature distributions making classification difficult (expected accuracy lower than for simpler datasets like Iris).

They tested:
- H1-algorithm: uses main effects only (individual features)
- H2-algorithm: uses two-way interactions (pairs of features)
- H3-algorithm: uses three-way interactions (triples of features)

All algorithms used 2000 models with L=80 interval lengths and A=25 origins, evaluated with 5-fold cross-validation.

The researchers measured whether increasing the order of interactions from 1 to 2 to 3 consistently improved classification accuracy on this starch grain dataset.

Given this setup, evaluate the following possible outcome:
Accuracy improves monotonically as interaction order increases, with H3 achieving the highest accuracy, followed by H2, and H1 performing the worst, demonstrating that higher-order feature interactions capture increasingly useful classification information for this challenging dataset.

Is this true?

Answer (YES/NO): YES